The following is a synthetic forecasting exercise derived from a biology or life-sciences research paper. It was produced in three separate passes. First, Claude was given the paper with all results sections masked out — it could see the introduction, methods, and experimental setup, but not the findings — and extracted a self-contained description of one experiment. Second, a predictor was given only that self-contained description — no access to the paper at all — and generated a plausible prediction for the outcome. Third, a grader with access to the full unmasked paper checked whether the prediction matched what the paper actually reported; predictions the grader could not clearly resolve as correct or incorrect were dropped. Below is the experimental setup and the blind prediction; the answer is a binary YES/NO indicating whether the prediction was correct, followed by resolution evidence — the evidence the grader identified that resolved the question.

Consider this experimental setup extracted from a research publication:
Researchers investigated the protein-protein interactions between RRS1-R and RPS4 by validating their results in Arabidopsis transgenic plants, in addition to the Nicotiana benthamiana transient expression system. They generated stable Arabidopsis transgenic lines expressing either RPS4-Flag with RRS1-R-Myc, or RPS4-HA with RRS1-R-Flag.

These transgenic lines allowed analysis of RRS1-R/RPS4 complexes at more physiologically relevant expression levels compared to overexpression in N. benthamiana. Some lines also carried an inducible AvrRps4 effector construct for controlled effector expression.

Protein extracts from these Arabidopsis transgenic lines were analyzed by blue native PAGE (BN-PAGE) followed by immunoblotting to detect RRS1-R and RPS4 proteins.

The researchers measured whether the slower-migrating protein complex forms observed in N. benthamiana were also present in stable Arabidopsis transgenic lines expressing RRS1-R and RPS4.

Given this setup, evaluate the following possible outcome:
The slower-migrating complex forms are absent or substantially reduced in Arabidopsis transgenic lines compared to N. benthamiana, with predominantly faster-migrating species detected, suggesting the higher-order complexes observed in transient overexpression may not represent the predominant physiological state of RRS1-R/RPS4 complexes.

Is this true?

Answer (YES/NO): NO